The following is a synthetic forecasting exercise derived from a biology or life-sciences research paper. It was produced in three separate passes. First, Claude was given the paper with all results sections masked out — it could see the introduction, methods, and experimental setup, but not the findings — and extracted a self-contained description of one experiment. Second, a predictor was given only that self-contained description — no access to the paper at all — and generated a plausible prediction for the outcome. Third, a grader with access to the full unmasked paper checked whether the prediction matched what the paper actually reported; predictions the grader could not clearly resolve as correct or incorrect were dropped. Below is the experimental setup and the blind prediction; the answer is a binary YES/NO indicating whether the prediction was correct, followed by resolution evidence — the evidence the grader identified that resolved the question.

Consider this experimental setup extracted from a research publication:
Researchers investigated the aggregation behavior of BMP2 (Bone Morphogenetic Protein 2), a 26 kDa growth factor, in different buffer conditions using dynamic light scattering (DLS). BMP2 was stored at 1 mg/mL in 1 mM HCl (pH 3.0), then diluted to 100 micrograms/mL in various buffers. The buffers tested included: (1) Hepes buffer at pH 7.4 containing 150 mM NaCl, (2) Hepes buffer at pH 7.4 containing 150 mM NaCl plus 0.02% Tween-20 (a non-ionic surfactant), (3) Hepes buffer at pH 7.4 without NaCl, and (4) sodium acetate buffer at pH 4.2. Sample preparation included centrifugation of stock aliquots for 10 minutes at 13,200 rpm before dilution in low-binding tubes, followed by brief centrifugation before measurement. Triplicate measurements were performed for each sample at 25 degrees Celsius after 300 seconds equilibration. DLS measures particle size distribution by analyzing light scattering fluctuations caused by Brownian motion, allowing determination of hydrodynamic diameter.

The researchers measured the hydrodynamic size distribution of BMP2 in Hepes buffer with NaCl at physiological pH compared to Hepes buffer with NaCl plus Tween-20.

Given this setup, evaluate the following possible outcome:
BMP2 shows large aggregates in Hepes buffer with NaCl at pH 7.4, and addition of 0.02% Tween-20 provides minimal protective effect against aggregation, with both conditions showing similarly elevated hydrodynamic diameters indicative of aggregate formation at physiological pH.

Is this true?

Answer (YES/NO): NO